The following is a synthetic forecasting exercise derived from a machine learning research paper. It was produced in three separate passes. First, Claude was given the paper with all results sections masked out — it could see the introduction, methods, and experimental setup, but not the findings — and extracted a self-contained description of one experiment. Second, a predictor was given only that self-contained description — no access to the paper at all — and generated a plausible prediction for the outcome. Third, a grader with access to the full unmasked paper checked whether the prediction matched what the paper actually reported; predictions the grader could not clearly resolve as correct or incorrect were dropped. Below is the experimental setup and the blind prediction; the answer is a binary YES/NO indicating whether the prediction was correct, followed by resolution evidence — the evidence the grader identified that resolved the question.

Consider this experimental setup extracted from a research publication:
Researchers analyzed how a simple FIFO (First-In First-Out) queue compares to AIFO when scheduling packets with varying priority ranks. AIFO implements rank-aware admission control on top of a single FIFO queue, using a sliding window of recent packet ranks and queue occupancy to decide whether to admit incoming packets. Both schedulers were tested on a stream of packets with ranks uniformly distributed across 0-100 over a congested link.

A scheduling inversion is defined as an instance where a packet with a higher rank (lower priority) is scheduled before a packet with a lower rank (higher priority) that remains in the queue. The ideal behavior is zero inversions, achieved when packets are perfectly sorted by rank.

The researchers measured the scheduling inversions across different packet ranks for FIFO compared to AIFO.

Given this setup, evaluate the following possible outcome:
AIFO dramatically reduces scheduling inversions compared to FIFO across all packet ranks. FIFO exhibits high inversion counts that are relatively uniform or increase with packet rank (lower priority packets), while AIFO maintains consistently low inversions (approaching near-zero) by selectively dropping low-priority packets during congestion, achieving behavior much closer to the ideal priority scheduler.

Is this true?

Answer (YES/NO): NO